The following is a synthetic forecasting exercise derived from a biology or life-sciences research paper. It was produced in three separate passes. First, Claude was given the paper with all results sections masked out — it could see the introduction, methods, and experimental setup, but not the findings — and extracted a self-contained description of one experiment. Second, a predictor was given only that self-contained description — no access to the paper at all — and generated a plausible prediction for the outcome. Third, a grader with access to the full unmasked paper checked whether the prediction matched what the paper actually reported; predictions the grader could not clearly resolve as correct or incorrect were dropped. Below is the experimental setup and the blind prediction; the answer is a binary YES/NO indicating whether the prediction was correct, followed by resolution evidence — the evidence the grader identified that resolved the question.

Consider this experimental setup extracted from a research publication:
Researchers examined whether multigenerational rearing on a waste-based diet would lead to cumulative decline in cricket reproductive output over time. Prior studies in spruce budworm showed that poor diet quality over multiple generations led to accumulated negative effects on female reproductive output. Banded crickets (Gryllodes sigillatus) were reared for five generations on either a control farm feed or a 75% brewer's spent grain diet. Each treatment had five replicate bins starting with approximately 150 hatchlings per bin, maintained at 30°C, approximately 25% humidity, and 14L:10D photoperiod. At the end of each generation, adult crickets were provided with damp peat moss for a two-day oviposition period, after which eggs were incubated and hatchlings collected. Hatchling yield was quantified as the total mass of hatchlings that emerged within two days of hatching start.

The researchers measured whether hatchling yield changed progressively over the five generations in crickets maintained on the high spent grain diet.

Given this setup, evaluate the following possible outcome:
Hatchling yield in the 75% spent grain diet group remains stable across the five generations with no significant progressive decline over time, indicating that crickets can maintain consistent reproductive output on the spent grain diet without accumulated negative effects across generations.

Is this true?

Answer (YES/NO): YES